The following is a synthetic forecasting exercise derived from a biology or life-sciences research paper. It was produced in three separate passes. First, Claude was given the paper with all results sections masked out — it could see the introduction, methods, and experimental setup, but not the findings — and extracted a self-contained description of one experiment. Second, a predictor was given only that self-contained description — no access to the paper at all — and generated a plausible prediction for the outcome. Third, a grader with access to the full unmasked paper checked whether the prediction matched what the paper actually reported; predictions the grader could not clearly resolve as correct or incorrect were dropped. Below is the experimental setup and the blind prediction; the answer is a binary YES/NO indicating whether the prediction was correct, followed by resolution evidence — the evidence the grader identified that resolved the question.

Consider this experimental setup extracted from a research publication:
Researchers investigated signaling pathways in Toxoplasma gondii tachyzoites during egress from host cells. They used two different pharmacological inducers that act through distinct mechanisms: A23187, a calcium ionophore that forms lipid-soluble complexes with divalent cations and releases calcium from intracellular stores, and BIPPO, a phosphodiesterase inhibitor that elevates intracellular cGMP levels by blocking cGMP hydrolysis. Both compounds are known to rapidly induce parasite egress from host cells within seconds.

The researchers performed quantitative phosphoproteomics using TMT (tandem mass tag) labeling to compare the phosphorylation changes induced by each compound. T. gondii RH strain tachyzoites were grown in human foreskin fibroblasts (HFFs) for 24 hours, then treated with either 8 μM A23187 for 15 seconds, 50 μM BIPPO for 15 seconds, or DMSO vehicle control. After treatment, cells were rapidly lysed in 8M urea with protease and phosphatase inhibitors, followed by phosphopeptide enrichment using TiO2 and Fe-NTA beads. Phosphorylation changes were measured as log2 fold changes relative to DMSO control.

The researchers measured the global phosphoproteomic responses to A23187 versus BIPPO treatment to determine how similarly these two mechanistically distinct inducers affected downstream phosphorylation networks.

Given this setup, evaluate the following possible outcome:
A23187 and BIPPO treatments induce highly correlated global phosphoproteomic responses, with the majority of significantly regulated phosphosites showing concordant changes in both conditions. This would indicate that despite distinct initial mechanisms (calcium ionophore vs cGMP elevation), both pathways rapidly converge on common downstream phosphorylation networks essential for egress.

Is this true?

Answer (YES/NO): YES